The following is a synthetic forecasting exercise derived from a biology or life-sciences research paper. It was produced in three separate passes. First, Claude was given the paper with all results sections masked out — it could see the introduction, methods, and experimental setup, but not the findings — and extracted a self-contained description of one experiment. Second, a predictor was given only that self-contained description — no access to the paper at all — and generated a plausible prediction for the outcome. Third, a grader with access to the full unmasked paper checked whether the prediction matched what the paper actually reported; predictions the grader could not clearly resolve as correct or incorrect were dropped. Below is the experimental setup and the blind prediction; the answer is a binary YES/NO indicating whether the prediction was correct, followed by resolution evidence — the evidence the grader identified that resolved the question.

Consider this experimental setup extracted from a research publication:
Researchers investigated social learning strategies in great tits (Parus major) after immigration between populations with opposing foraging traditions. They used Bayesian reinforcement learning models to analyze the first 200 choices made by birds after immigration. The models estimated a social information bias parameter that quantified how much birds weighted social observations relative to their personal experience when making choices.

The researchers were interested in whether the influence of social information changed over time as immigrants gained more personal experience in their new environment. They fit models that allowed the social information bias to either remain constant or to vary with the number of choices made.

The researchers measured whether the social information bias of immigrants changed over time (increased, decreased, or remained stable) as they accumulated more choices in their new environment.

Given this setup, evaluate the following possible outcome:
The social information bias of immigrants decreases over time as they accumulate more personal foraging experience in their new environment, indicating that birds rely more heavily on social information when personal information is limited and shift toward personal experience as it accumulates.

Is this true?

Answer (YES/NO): YES